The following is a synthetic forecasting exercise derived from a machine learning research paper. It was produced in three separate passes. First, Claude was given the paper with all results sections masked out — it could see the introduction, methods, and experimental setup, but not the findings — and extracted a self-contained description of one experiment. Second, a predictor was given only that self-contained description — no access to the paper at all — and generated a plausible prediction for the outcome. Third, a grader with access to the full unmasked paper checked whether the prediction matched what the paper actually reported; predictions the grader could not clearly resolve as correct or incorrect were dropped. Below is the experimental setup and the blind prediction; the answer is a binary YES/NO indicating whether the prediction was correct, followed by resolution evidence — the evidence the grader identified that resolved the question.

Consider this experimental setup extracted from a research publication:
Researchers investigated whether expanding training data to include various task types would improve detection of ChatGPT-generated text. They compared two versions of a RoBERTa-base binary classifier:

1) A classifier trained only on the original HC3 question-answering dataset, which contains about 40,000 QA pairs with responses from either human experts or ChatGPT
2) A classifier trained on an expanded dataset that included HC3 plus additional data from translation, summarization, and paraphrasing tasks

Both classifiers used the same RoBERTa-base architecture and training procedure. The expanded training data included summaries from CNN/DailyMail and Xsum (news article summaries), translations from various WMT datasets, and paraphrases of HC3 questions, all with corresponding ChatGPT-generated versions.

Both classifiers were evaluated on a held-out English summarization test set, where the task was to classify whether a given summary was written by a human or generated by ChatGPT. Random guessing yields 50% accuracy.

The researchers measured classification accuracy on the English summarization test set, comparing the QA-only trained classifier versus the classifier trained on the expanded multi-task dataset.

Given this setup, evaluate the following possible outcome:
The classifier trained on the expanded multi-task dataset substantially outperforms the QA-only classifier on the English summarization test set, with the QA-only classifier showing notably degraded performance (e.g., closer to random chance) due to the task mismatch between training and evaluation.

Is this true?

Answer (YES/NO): YES